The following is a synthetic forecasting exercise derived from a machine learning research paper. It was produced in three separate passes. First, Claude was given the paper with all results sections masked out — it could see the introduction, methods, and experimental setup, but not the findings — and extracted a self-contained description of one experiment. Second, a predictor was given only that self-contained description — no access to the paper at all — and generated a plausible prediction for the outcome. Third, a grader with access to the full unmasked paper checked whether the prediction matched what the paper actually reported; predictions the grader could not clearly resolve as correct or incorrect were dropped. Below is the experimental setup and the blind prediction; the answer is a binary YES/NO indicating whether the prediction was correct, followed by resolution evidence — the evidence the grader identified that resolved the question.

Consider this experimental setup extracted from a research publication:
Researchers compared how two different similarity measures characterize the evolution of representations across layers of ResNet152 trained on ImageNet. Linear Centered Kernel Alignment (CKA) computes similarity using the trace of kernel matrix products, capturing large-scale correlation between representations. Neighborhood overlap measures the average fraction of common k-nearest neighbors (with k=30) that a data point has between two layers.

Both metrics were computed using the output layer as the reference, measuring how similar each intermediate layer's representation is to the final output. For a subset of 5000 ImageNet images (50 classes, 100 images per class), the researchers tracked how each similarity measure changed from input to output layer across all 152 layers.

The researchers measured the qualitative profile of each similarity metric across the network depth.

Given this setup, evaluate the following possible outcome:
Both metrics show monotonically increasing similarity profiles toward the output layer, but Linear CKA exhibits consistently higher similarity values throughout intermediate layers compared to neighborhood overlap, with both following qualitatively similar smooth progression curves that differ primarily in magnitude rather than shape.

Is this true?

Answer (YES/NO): NO